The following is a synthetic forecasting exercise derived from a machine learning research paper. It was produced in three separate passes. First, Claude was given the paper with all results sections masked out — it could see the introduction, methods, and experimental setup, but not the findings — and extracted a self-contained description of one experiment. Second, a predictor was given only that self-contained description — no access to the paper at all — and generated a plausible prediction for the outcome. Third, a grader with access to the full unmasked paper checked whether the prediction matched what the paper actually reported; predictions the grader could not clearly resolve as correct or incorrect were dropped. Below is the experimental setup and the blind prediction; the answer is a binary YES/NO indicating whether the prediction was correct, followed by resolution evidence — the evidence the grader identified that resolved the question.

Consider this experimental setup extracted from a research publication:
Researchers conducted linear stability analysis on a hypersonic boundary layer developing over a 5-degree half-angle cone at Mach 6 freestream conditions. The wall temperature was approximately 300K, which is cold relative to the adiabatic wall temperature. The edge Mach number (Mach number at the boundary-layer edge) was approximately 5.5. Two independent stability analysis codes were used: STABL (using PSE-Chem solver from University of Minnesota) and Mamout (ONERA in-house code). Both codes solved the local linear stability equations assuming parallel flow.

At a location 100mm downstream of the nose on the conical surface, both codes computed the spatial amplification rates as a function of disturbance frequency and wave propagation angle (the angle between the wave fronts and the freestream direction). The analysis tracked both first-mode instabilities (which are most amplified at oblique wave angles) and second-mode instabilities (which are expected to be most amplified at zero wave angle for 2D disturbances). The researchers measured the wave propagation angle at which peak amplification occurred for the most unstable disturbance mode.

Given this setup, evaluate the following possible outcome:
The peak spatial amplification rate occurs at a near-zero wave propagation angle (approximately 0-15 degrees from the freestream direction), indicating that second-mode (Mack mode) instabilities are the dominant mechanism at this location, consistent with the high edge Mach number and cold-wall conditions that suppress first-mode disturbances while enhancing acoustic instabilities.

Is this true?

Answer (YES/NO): YES